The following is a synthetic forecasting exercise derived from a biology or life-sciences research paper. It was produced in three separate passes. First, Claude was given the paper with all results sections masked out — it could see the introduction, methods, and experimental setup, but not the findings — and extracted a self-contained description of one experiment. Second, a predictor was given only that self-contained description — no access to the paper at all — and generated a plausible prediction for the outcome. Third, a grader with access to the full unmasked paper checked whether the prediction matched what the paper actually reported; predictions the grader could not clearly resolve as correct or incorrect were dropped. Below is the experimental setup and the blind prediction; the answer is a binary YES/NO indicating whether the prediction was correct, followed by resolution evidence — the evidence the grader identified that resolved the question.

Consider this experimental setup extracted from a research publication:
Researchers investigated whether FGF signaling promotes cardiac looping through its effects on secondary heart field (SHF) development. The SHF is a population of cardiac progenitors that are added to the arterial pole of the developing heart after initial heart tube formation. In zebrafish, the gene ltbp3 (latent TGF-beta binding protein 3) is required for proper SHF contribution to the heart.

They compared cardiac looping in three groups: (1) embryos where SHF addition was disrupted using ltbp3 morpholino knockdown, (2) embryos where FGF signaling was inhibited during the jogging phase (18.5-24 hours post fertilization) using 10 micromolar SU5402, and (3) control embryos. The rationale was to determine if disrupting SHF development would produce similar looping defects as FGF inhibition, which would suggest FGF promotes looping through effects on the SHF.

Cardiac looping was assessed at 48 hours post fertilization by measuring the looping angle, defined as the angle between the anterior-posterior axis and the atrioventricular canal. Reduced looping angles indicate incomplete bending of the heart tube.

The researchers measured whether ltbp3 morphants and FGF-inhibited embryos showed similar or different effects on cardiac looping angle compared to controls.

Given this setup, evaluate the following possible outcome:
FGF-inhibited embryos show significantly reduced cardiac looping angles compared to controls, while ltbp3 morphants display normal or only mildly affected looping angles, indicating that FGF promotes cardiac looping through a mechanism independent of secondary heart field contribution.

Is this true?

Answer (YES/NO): NO